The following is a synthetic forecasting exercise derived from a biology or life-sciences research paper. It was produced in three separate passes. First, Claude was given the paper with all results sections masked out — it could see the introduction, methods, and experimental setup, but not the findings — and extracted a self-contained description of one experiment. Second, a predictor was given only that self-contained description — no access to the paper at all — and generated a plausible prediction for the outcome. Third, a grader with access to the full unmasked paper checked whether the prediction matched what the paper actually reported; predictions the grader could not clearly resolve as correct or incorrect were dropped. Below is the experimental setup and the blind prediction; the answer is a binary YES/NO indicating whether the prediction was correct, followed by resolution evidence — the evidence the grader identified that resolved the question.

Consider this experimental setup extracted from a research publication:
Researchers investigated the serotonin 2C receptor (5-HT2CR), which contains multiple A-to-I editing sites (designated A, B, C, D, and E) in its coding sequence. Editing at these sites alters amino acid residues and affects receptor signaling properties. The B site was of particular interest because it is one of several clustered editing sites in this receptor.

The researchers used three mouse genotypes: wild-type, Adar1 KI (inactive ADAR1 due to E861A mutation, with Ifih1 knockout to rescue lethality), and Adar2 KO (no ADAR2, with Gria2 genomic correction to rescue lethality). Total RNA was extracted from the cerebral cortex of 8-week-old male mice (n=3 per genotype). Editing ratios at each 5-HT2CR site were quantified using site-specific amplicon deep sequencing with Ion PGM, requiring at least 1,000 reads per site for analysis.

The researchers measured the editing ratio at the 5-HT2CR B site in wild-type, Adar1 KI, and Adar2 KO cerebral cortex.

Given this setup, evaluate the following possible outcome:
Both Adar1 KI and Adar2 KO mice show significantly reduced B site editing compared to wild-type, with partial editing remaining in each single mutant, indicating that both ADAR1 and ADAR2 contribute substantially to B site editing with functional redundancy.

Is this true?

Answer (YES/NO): NO